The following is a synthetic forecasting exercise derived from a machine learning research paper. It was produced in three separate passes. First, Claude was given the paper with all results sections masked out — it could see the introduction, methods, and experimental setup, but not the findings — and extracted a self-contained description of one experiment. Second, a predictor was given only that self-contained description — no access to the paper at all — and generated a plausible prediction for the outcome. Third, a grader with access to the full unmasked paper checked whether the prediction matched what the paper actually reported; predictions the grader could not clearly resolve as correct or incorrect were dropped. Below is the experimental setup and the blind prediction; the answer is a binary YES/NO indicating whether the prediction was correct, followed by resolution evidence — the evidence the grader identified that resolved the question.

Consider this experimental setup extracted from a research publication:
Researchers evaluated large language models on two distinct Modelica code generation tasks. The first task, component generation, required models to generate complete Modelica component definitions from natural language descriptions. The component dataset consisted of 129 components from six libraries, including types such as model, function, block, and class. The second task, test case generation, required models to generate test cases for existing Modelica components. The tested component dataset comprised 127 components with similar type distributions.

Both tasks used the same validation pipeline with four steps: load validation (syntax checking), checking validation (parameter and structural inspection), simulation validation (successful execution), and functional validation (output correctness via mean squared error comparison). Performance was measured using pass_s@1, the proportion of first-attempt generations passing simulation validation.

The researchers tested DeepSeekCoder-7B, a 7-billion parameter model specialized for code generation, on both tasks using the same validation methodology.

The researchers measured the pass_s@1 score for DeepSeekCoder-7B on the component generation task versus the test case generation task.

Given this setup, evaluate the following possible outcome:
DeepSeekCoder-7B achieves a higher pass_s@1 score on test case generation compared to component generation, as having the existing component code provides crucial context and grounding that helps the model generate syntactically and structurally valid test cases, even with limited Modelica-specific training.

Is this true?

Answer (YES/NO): YES